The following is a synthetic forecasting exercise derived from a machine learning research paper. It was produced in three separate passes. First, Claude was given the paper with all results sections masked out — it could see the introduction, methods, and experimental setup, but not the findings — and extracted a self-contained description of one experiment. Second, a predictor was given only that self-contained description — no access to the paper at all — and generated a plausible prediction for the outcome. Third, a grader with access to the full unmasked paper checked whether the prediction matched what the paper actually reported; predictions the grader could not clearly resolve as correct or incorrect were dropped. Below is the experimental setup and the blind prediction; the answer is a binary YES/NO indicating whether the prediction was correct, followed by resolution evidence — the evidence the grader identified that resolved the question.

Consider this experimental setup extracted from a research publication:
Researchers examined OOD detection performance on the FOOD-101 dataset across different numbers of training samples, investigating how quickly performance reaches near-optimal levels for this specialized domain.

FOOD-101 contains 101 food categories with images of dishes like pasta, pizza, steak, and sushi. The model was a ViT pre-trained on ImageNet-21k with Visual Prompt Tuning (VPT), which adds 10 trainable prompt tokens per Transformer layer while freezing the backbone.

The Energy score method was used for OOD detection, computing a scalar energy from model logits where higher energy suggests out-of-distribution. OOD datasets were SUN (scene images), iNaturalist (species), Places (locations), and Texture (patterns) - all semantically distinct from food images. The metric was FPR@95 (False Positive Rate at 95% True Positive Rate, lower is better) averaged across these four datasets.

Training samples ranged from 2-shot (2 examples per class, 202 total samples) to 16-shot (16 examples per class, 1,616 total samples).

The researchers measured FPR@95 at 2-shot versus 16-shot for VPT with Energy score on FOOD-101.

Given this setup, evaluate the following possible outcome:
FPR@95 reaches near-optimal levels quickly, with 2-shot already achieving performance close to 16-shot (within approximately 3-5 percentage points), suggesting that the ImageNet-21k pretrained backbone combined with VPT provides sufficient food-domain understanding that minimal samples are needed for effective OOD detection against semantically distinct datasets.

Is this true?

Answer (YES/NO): YES